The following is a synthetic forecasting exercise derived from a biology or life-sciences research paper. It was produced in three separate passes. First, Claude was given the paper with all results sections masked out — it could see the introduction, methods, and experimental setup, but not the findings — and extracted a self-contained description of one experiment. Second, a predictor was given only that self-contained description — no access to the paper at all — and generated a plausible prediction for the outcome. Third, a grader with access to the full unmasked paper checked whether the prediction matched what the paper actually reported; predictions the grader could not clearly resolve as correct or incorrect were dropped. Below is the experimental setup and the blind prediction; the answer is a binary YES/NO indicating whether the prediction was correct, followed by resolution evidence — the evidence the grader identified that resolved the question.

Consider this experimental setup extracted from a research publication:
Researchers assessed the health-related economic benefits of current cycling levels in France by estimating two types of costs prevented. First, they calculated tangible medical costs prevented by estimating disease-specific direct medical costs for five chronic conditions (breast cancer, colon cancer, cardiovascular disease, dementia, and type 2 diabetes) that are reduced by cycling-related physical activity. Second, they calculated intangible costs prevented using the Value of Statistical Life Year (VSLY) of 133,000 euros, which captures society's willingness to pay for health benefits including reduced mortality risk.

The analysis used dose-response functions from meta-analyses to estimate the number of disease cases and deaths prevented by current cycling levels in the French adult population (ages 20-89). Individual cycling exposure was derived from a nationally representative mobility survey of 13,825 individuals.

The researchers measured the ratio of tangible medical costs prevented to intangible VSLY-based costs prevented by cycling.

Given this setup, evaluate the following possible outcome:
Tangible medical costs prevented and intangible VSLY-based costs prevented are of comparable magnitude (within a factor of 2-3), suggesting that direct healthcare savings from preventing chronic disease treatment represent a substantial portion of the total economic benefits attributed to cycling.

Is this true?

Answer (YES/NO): NO